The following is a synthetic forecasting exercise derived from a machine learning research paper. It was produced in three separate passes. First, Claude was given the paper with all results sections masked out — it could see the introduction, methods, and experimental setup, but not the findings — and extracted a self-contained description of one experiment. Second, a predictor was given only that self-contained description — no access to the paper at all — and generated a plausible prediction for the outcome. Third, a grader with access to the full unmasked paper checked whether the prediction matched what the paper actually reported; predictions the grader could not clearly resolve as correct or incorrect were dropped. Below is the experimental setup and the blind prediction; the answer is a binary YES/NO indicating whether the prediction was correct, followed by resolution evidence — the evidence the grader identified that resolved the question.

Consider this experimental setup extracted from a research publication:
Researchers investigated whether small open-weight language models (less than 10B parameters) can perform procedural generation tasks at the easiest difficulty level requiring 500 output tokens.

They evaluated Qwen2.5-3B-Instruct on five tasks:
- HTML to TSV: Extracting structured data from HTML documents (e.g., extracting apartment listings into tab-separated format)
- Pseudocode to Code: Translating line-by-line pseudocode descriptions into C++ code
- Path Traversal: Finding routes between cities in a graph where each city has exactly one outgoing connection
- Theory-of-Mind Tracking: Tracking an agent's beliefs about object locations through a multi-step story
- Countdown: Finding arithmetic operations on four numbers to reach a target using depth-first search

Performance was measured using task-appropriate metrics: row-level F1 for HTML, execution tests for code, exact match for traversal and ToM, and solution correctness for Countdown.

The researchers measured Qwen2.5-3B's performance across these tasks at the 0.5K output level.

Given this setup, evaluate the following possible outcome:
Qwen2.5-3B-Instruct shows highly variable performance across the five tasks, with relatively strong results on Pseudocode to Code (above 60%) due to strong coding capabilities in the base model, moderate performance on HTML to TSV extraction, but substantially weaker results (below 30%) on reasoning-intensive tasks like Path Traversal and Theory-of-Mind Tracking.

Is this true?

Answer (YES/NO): NO